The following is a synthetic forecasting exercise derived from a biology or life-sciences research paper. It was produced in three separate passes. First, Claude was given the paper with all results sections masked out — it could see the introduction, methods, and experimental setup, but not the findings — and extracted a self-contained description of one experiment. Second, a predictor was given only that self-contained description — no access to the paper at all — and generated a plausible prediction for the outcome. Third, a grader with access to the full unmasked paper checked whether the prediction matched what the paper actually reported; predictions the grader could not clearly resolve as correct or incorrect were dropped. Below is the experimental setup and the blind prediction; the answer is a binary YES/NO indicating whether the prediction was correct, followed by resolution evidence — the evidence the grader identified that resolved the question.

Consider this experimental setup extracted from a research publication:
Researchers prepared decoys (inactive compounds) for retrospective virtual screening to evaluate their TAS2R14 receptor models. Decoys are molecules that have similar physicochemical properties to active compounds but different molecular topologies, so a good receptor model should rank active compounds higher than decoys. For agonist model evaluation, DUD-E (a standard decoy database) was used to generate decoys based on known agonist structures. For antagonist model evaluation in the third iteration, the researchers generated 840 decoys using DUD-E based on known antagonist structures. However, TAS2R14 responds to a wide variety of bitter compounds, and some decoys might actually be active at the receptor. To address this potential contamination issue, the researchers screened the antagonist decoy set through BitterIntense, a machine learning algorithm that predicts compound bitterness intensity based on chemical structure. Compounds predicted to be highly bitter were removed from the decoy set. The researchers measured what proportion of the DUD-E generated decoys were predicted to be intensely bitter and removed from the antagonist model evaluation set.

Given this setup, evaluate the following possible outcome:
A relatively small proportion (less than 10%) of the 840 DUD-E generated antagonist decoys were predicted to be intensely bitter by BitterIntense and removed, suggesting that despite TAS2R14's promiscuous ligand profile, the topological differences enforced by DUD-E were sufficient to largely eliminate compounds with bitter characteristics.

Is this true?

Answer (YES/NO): NO